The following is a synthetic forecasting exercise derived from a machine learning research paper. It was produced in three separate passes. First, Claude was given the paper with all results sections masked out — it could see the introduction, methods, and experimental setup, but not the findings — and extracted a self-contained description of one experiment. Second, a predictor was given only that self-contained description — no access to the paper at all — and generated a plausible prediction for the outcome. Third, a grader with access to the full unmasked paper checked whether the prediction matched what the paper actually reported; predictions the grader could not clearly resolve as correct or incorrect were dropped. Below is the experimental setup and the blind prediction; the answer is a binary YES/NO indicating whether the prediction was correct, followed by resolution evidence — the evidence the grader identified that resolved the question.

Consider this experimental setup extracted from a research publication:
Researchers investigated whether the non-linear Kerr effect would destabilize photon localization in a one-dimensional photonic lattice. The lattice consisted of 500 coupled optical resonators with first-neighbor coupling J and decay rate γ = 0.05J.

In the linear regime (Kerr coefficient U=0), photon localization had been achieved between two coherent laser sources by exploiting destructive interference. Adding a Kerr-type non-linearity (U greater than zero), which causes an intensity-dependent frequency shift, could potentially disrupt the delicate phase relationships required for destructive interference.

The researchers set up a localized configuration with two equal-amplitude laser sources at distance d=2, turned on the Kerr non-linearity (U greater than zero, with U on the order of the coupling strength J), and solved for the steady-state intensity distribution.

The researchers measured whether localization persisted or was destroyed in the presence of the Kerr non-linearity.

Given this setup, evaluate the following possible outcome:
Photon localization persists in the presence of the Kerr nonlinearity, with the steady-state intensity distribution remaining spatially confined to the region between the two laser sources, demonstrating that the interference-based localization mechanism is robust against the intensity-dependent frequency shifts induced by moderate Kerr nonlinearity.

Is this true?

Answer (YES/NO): YES